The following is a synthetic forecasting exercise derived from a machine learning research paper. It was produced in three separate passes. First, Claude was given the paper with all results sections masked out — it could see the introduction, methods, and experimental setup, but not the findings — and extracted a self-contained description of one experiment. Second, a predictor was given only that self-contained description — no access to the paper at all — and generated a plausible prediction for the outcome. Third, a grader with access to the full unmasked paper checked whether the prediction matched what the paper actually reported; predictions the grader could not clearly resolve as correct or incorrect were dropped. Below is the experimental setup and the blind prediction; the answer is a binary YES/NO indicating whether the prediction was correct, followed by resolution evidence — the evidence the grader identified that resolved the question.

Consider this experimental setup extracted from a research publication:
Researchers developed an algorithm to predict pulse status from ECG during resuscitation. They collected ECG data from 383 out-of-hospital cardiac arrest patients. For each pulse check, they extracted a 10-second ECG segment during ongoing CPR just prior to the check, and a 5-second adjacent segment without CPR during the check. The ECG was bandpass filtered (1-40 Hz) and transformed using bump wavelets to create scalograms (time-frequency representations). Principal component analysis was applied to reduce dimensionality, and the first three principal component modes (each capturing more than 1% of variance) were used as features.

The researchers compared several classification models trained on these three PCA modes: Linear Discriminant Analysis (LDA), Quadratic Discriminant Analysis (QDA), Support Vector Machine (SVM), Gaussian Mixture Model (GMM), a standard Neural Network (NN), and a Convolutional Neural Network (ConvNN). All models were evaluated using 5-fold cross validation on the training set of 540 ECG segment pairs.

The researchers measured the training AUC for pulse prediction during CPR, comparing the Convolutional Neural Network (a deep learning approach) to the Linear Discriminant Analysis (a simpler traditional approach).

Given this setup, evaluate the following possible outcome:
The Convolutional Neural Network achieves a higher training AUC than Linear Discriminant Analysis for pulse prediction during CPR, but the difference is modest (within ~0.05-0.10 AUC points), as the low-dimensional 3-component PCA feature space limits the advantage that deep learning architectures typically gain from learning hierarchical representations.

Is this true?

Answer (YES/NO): NO